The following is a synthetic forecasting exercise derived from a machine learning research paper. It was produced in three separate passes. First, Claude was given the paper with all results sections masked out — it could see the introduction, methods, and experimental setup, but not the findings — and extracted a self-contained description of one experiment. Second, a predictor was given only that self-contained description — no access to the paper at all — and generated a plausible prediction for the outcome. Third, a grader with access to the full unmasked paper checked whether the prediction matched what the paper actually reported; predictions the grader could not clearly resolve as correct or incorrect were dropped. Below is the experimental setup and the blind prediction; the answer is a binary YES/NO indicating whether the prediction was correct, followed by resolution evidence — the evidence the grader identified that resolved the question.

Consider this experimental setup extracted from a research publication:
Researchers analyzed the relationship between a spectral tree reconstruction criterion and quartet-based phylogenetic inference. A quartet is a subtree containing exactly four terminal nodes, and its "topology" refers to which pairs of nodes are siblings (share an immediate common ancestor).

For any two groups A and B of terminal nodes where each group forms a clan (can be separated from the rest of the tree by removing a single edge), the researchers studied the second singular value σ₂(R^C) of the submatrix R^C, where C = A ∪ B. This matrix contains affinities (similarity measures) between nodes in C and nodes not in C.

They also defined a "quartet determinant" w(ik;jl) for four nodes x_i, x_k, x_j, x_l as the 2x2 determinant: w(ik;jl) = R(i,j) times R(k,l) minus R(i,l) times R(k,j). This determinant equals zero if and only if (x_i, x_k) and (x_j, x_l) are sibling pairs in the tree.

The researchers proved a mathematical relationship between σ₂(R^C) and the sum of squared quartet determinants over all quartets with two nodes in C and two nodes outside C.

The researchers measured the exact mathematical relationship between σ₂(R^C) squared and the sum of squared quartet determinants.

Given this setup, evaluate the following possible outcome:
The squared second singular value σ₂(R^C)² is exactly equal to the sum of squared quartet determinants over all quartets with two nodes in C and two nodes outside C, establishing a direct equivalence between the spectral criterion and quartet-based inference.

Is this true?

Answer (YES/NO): NO